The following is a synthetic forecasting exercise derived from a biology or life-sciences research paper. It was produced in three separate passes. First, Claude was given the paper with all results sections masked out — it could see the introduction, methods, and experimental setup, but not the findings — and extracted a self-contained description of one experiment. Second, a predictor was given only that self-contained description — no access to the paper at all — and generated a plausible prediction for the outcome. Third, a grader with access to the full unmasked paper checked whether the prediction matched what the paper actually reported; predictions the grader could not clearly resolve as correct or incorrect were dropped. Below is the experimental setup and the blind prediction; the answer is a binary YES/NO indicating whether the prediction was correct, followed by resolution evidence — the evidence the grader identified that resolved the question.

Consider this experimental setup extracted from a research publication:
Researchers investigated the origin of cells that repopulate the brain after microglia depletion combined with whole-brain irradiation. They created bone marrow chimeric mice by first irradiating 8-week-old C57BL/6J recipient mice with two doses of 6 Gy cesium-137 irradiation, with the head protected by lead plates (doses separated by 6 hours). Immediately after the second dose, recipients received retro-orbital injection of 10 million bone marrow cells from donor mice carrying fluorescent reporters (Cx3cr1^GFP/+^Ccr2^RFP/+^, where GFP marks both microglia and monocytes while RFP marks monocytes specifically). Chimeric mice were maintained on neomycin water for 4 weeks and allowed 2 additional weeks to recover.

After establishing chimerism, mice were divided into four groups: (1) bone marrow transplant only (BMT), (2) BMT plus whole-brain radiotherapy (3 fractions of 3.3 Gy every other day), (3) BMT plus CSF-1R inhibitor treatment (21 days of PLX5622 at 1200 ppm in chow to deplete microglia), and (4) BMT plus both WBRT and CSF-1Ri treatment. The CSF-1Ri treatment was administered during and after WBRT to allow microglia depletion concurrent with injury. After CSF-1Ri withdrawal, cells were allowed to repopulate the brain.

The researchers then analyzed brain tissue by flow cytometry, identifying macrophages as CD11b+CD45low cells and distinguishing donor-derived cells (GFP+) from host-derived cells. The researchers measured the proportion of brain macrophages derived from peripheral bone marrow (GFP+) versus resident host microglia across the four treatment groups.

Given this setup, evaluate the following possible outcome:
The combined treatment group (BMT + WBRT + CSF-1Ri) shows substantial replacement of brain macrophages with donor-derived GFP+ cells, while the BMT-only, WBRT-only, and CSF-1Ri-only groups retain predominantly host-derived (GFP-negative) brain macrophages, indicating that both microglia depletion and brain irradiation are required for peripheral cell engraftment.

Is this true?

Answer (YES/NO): YES